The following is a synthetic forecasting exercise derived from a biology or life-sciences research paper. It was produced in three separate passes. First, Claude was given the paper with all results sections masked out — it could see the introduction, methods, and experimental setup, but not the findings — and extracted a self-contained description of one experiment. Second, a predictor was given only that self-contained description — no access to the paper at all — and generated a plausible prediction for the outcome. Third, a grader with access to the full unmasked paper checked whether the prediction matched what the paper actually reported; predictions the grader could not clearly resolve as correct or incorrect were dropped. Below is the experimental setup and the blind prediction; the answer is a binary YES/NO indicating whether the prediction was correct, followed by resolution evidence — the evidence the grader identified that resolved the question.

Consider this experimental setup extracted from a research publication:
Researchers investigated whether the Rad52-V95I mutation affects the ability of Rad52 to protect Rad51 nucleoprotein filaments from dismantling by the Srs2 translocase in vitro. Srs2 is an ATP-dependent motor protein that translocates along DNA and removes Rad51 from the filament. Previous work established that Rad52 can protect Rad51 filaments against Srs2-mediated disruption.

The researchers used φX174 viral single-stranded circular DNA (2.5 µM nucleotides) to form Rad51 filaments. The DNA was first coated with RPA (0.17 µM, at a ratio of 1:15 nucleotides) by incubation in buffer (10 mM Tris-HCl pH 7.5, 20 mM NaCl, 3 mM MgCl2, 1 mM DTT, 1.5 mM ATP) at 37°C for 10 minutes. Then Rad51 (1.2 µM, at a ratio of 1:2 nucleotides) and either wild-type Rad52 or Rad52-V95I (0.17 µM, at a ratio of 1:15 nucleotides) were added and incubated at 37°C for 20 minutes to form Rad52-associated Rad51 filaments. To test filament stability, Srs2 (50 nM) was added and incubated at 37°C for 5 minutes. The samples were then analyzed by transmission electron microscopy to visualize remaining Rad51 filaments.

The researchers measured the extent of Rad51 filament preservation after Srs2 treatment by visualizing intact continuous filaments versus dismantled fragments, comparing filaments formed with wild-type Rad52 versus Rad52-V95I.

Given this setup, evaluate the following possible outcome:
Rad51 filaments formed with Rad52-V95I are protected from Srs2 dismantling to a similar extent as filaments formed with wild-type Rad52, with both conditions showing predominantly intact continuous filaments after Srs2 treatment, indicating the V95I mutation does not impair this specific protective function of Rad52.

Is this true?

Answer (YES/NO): NO